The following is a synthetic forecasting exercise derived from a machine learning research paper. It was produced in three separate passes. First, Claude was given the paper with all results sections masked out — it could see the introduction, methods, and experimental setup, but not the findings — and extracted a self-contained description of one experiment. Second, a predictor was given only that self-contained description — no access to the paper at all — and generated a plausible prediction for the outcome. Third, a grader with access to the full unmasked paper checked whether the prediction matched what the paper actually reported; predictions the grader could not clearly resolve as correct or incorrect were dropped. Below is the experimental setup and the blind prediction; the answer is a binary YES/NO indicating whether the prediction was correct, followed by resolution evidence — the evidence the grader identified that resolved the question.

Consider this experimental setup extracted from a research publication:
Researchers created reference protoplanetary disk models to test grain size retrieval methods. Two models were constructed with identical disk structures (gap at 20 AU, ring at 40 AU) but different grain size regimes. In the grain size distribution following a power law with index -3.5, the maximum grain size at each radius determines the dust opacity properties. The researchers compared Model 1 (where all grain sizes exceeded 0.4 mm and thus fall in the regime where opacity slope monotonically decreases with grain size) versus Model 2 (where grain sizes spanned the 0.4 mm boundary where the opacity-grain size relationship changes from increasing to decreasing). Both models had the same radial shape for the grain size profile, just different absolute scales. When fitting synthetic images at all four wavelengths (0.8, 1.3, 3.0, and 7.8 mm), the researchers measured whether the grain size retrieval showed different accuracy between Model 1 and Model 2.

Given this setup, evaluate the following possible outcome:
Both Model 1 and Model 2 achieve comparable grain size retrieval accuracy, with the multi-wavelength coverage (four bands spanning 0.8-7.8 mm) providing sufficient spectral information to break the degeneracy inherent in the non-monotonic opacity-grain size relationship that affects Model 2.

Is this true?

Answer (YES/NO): YES